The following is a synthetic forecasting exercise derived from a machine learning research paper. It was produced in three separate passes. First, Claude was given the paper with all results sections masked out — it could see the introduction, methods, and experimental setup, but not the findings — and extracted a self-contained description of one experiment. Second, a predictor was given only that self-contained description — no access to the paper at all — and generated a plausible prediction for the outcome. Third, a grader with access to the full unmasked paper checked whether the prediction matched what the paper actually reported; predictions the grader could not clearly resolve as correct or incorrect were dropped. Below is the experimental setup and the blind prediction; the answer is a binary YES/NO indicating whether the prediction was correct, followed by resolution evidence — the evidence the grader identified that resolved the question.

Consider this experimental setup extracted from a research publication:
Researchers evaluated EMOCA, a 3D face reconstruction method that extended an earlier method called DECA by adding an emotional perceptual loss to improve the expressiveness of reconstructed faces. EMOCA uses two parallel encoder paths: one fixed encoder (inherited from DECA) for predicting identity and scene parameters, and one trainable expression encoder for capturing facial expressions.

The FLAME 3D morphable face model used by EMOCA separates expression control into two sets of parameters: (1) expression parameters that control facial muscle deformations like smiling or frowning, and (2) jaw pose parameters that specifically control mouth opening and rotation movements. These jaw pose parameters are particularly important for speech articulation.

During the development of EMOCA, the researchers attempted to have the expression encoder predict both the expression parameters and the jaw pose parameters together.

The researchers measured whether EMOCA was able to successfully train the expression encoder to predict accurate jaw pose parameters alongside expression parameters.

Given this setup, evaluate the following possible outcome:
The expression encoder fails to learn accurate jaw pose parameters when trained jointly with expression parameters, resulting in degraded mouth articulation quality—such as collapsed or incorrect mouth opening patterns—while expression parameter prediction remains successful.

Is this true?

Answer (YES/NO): YES